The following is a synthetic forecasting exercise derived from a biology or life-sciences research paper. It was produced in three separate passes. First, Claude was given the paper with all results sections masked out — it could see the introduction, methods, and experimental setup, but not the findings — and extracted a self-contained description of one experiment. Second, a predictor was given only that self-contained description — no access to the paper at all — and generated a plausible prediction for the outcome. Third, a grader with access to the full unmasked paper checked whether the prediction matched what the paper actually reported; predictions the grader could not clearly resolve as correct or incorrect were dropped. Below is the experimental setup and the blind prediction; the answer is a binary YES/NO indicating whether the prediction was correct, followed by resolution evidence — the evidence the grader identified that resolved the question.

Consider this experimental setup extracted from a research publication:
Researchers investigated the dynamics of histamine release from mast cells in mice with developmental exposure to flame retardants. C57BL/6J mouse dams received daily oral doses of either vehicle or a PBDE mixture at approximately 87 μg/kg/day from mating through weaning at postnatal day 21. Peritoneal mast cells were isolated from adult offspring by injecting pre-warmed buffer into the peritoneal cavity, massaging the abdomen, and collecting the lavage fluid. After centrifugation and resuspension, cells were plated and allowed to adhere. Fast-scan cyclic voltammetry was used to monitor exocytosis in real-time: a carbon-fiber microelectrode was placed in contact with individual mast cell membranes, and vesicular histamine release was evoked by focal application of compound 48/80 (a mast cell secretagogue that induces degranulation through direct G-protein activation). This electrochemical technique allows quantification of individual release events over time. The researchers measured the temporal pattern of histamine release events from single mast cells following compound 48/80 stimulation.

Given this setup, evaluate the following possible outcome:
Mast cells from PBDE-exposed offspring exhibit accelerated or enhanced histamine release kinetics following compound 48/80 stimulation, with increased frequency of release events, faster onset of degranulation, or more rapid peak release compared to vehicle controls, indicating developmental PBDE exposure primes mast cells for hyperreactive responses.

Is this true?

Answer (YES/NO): NO